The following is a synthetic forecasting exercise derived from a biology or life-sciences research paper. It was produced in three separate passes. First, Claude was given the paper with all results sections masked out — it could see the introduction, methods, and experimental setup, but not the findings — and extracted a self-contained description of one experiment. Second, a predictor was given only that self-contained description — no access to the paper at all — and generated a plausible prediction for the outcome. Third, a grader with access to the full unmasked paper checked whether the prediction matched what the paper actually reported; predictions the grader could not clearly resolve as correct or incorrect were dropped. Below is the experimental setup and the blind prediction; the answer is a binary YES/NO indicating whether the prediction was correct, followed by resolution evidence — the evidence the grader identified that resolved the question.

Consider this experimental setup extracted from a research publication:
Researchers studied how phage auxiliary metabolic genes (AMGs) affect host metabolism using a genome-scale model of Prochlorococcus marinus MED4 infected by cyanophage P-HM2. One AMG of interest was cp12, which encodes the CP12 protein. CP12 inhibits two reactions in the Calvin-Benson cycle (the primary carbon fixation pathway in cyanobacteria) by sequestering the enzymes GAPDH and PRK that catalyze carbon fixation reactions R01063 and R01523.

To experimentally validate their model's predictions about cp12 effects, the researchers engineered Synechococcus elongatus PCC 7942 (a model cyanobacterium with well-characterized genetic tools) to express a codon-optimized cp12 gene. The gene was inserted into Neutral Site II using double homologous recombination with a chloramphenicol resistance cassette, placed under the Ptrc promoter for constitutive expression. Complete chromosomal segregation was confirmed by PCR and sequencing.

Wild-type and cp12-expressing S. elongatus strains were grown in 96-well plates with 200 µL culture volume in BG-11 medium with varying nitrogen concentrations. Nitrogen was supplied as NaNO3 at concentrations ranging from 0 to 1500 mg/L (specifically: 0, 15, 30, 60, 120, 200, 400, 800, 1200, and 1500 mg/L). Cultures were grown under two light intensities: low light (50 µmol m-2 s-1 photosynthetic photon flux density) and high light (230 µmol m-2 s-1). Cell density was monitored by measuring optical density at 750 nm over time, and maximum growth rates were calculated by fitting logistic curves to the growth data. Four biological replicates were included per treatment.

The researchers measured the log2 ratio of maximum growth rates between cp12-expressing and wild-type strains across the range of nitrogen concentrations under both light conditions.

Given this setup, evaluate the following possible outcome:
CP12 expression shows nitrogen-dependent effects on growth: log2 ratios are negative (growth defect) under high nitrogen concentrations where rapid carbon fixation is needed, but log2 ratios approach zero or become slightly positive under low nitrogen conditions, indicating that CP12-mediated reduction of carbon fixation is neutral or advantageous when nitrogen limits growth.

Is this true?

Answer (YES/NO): YES